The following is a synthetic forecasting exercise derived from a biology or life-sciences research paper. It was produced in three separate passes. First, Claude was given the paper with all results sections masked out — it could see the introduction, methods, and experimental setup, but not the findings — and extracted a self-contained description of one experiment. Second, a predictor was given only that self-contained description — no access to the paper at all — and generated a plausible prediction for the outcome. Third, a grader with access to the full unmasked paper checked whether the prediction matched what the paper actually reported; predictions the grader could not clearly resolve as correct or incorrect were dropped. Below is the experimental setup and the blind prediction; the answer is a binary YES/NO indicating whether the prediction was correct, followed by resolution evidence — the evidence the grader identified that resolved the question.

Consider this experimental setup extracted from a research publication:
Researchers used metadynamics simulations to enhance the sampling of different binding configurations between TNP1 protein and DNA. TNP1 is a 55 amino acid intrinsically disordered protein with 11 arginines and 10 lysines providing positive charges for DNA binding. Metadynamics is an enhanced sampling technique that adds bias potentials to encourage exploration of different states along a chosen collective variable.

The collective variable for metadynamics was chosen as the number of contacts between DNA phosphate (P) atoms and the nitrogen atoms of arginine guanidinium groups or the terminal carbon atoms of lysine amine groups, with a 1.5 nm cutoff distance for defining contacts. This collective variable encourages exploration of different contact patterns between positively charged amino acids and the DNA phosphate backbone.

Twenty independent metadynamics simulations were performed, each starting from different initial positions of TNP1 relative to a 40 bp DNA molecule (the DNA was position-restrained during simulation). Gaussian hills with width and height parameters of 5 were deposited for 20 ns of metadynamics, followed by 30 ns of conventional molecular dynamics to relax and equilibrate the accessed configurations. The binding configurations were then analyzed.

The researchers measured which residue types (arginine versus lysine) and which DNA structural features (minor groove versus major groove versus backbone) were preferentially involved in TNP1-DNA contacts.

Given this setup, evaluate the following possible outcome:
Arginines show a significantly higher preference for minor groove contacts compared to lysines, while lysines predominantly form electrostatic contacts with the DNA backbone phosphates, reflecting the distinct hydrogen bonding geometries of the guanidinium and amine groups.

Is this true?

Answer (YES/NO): NO